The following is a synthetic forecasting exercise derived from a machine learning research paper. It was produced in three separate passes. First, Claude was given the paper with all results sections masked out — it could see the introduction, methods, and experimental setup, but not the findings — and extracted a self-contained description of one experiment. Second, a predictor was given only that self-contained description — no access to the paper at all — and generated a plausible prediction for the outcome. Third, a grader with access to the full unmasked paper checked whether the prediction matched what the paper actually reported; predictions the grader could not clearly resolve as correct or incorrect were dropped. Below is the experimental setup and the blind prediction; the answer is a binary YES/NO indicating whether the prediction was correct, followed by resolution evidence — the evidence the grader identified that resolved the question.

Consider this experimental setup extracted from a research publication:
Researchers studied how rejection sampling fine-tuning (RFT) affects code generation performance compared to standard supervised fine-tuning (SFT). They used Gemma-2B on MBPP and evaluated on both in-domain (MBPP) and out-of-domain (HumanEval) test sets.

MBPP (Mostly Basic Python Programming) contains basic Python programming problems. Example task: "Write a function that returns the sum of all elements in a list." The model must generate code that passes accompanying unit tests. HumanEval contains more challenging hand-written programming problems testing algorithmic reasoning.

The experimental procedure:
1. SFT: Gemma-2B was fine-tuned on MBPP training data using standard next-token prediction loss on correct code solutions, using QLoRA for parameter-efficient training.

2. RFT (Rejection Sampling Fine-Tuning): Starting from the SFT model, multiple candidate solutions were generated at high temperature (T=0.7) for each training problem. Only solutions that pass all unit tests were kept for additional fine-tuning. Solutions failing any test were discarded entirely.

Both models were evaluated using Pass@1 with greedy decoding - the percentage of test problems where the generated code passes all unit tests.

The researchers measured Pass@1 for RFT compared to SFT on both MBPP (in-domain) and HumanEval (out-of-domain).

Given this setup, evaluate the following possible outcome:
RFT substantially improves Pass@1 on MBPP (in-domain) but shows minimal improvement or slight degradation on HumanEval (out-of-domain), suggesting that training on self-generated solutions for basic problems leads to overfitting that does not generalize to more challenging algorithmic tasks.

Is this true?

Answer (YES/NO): NO